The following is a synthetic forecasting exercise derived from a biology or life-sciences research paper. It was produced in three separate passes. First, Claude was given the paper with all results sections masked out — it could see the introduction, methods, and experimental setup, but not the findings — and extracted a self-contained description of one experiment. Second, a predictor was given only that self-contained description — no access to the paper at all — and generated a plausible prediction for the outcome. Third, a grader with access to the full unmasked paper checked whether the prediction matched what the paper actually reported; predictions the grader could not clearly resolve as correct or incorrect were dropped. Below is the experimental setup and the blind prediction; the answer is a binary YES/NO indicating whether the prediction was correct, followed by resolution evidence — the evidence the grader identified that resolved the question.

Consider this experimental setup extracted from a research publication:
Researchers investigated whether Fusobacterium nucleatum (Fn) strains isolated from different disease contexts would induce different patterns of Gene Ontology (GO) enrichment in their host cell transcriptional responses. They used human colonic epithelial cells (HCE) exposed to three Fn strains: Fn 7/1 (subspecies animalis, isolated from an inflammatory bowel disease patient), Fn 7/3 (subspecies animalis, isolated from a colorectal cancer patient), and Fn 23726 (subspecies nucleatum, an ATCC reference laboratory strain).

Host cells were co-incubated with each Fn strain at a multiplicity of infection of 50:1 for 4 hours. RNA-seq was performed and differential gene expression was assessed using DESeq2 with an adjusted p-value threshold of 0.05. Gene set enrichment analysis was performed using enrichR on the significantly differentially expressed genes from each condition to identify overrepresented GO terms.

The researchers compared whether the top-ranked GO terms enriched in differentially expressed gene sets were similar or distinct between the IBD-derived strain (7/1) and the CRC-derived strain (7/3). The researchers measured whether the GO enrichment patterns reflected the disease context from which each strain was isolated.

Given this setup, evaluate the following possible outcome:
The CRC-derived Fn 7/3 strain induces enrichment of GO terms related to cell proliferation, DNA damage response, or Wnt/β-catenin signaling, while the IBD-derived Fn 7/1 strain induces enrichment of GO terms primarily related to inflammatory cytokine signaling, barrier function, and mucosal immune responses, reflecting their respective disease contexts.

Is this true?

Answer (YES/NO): NO